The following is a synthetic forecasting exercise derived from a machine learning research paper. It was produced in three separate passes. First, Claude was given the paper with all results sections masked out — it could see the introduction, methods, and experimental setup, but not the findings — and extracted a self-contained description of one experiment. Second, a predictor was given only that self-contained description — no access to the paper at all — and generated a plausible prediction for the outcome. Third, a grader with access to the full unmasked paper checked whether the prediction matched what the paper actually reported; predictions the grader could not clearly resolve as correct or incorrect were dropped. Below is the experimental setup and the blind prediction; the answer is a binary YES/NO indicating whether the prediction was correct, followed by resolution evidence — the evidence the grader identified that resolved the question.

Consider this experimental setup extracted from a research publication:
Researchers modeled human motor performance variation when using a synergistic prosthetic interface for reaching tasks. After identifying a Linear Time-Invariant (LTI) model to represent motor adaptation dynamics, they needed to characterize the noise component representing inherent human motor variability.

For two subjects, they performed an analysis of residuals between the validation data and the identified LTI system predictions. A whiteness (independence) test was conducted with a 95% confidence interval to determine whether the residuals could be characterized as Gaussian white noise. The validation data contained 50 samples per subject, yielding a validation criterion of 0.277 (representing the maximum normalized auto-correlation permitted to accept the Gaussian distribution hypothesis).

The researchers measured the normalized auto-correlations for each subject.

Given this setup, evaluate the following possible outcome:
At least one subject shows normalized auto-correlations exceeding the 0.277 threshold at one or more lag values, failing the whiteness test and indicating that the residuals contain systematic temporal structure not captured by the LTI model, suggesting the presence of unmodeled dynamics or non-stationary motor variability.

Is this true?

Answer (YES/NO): NO